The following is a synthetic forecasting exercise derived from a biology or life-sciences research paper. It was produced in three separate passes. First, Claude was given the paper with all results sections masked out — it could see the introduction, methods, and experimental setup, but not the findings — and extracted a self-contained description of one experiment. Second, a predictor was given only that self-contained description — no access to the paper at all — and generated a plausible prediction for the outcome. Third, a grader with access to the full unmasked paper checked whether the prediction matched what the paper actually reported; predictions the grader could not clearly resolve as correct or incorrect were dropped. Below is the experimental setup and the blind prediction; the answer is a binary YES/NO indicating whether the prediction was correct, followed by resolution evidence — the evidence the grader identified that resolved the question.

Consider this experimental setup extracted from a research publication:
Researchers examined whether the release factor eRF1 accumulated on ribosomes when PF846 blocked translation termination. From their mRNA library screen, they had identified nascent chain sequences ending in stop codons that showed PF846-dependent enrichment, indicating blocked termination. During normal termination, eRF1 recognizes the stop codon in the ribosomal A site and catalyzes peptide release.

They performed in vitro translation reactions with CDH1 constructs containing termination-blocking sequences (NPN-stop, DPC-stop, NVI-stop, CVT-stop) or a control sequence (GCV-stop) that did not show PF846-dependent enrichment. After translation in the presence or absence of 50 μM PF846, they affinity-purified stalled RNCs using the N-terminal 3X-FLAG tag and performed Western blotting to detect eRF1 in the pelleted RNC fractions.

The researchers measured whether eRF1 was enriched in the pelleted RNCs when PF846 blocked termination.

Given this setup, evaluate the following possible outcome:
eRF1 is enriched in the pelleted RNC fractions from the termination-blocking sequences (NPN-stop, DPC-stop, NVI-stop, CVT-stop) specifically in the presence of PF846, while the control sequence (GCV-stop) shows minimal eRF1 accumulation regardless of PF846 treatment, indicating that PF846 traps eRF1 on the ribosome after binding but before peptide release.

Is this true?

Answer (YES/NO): NO